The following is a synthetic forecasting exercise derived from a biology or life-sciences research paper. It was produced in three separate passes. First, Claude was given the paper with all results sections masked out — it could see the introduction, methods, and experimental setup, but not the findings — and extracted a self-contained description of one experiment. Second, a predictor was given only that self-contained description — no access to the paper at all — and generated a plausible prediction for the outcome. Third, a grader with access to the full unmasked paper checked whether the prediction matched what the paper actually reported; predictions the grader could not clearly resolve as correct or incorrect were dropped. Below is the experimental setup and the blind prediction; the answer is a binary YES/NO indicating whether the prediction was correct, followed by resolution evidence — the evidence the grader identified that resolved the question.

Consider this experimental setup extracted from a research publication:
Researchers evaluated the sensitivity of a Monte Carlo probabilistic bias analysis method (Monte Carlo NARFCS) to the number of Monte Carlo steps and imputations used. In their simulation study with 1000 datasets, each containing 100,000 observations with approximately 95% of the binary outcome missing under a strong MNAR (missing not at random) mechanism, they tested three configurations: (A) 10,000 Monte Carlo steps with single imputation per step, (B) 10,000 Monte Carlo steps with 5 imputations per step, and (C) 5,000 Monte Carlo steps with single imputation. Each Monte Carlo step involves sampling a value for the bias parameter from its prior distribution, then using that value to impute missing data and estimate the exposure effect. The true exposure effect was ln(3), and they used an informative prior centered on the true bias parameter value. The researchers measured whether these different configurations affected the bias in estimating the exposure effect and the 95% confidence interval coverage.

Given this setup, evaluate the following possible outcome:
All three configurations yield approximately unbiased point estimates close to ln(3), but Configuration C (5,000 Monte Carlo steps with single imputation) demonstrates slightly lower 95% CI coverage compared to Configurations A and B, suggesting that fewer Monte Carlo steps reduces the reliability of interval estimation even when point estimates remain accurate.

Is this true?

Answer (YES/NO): NO